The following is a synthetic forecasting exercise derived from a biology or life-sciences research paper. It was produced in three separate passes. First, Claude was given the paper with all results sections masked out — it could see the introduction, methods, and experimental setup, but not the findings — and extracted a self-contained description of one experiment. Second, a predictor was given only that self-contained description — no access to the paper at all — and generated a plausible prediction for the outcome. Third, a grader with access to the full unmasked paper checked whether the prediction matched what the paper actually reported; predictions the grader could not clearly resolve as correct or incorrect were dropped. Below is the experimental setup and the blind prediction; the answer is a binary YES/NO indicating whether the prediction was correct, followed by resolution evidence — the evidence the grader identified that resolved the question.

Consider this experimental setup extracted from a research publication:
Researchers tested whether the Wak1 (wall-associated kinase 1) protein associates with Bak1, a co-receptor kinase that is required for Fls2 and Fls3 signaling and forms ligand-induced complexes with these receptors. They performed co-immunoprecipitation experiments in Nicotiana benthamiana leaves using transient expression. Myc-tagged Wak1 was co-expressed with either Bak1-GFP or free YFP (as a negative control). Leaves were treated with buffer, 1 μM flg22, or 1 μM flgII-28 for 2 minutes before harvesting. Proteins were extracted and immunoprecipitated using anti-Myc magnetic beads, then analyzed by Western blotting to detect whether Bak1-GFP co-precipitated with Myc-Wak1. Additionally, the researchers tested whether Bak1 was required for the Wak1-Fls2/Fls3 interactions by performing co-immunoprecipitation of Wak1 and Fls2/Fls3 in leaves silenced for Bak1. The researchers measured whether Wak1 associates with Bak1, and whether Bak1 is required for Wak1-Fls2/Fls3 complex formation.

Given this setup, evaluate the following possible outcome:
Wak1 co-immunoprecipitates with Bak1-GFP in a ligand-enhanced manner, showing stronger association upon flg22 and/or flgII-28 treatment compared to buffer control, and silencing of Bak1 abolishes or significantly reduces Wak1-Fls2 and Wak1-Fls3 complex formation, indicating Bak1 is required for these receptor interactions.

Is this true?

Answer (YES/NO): NO